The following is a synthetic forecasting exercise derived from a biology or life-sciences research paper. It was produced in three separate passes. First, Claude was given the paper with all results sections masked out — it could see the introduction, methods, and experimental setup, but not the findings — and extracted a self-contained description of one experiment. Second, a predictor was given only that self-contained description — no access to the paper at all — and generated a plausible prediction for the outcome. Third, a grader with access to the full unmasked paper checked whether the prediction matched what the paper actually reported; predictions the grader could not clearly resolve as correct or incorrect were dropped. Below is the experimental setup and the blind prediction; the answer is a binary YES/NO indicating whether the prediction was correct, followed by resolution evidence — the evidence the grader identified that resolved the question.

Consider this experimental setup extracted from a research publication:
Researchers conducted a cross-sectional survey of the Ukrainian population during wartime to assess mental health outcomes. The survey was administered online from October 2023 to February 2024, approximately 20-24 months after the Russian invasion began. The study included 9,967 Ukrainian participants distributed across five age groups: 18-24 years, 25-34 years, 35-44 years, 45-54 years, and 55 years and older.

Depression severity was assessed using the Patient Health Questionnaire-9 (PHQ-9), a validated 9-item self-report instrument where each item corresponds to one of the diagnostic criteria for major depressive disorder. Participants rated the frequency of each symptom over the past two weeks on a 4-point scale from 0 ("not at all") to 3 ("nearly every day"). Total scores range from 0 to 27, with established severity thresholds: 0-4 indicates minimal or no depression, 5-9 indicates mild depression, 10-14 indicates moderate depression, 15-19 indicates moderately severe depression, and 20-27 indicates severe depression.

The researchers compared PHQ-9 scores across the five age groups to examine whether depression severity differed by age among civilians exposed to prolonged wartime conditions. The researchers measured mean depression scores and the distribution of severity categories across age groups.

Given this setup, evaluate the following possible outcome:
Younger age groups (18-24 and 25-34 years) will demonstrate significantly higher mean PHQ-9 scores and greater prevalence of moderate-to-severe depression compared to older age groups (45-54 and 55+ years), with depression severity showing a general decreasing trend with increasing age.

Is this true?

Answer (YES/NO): YES